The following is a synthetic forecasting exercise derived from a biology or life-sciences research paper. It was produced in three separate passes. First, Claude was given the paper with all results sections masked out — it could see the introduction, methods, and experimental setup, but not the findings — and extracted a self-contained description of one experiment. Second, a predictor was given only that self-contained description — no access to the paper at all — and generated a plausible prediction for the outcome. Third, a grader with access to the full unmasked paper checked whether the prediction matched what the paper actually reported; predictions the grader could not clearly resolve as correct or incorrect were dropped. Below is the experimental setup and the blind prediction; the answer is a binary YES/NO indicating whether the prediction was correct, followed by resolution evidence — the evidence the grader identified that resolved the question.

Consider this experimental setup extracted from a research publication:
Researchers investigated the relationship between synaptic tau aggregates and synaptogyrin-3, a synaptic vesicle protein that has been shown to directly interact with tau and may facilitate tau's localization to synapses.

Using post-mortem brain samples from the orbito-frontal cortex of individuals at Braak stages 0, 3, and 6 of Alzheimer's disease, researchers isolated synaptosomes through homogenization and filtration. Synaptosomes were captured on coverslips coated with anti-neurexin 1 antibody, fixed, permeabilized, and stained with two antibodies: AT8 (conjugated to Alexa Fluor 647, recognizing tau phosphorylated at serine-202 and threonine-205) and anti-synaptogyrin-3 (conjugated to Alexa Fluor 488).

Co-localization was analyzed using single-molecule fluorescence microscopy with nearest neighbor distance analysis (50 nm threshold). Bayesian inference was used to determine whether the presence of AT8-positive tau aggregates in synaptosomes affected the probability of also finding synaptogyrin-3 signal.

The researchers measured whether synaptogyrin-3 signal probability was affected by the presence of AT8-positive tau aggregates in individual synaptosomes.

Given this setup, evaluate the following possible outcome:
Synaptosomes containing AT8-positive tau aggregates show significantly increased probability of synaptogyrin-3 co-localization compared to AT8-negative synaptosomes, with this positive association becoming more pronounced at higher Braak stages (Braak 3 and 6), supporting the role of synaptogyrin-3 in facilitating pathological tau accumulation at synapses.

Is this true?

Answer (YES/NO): NO